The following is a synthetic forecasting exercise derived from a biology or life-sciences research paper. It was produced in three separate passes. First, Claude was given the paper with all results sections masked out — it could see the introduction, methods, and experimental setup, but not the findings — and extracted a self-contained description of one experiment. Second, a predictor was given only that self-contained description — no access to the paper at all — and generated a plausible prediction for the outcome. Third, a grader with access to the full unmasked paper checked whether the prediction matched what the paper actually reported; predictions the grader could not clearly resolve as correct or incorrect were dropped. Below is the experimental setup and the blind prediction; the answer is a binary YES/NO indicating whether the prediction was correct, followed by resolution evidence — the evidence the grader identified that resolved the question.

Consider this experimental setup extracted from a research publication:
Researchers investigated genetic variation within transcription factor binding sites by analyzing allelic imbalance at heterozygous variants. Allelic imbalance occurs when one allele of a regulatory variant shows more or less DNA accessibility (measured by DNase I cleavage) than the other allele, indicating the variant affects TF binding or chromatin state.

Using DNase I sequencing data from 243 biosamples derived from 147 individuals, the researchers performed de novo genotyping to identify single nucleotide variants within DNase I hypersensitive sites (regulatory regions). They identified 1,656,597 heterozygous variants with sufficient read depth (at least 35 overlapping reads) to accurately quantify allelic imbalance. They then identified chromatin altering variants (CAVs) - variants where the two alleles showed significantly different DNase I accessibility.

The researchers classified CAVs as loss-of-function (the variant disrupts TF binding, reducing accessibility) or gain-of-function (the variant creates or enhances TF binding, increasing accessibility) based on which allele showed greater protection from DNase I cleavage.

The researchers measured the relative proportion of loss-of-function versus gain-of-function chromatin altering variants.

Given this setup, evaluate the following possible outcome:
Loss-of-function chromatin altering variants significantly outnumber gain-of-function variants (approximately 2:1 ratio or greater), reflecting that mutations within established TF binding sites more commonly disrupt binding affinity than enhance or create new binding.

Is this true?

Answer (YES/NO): NO